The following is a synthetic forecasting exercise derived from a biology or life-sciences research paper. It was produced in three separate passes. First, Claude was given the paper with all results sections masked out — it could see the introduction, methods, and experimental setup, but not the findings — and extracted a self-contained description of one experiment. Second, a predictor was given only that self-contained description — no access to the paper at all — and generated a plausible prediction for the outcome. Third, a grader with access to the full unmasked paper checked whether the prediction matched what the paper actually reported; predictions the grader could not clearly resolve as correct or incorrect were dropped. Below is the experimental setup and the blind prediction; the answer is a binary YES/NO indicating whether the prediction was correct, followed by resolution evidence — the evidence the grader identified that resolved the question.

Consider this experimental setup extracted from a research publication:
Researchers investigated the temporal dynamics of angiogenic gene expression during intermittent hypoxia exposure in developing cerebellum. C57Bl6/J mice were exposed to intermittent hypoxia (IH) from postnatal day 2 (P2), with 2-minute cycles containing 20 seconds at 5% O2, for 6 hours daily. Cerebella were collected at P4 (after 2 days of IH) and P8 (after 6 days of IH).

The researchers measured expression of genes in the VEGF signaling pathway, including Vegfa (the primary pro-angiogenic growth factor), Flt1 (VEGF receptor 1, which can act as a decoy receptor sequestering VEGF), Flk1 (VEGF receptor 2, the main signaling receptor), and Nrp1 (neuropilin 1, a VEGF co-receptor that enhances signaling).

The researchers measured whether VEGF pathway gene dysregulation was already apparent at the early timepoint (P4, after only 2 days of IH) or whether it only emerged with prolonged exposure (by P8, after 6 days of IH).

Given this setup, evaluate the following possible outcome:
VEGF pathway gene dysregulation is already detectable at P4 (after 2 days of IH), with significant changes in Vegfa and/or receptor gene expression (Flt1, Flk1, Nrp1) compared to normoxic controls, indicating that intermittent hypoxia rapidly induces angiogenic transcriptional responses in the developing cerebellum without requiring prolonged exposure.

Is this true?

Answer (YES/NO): YES